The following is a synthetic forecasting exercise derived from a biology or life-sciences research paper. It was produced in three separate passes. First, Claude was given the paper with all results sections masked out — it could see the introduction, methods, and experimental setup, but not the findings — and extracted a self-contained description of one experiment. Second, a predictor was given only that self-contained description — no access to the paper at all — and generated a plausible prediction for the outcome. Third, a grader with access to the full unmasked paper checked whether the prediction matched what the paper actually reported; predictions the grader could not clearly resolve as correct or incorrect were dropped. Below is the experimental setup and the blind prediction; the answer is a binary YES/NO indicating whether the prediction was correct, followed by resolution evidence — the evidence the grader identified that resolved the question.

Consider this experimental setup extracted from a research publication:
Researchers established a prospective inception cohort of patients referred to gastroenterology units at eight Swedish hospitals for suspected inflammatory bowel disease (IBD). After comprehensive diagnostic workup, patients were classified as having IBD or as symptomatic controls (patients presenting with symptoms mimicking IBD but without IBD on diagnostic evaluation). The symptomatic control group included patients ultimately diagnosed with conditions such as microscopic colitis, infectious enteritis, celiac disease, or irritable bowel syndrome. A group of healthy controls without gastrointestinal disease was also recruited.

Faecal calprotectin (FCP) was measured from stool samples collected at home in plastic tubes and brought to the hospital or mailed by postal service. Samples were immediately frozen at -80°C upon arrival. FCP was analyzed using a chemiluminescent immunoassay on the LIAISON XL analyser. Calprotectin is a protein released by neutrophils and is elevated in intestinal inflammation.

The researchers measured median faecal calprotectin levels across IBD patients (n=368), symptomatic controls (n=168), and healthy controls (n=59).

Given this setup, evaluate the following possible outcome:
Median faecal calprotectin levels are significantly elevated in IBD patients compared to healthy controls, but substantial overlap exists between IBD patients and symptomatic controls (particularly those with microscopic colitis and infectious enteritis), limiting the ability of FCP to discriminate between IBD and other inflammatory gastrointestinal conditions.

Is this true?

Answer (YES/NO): NO